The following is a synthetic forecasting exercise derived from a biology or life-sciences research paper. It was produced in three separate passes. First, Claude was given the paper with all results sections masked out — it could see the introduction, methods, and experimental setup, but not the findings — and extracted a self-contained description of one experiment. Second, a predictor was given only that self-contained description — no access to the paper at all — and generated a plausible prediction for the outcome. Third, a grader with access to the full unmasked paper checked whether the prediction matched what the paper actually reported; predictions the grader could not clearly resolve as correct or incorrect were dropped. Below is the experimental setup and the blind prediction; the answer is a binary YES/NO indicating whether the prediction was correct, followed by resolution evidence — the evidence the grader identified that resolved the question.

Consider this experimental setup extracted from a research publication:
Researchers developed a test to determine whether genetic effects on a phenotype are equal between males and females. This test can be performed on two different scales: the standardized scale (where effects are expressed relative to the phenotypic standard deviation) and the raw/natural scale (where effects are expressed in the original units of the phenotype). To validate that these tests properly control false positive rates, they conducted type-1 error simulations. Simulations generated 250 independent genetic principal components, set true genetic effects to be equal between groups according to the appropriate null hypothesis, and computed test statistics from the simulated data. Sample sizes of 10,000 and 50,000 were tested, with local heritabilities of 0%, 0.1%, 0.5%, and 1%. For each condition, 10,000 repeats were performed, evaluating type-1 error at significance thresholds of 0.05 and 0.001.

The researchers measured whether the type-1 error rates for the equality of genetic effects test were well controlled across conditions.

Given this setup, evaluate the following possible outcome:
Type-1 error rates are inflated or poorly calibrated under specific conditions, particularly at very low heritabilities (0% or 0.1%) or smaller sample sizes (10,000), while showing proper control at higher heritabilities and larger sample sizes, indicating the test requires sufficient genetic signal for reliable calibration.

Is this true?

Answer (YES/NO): NO